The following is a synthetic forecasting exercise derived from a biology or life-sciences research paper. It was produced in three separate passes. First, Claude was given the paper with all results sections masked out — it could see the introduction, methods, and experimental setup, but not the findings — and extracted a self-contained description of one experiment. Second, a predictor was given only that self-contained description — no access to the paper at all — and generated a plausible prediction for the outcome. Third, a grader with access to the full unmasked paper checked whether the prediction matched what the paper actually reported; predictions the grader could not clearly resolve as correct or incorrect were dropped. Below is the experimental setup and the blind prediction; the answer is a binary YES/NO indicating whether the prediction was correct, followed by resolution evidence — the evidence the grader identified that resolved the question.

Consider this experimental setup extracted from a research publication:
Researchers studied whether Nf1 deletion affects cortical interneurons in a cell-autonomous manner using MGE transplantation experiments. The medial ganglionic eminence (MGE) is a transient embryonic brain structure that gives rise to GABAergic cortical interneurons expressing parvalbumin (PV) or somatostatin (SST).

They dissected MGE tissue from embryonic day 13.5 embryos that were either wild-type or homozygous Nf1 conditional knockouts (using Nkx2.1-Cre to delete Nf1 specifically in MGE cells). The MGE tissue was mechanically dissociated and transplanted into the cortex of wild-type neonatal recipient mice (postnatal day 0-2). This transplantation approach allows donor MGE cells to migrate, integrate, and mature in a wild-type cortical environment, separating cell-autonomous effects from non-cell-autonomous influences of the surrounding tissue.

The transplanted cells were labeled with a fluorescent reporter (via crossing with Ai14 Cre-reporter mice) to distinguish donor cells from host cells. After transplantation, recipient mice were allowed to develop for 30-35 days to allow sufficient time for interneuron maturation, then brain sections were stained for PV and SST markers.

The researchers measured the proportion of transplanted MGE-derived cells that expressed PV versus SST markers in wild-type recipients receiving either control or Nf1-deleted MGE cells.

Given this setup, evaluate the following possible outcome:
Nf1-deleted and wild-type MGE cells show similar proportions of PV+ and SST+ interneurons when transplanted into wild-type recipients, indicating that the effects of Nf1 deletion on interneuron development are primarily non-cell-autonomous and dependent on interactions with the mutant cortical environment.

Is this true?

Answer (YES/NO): NO